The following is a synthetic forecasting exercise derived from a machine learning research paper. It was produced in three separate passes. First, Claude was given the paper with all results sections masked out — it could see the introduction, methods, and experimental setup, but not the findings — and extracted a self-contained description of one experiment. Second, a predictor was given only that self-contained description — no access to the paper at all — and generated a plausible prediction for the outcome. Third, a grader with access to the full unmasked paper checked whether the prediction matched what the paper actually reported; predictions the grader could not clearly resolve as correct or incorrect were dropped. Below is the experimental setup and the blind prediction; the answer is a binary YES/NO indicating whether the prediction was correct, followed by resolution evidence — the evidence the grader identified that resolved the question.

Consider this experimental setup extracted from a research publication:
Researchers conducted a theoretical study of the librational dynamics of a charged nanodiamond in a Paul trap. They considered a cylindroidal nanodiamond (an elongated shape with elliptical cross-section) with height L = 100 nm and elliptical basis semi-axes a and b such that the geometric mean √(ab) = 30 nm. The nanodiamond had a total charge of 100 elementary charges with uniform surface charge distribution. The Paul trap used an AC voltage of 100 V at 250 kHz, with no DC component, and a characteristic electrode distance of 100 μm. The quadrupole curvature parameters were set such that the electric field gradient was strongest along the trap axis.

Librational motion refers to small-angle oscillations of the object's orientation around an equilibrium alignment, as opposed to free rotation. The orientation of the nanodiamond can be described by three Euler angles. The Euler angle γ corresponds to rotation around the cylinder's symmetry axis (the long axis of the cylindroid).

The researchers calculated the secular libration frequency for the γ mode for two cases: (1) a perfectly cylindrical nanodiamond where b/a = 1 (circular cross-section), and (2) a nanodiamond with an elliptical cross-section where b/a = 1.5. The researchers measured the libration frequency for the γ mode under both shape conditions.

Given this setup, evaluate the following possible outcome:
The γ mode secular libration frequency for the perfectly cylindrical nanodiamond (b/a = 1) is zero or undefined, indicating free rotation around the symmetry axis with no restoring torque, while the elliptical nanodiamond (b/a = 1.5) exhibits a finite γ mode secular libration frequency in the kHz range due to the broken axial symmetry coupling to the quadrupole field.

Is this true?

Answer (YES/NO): YES